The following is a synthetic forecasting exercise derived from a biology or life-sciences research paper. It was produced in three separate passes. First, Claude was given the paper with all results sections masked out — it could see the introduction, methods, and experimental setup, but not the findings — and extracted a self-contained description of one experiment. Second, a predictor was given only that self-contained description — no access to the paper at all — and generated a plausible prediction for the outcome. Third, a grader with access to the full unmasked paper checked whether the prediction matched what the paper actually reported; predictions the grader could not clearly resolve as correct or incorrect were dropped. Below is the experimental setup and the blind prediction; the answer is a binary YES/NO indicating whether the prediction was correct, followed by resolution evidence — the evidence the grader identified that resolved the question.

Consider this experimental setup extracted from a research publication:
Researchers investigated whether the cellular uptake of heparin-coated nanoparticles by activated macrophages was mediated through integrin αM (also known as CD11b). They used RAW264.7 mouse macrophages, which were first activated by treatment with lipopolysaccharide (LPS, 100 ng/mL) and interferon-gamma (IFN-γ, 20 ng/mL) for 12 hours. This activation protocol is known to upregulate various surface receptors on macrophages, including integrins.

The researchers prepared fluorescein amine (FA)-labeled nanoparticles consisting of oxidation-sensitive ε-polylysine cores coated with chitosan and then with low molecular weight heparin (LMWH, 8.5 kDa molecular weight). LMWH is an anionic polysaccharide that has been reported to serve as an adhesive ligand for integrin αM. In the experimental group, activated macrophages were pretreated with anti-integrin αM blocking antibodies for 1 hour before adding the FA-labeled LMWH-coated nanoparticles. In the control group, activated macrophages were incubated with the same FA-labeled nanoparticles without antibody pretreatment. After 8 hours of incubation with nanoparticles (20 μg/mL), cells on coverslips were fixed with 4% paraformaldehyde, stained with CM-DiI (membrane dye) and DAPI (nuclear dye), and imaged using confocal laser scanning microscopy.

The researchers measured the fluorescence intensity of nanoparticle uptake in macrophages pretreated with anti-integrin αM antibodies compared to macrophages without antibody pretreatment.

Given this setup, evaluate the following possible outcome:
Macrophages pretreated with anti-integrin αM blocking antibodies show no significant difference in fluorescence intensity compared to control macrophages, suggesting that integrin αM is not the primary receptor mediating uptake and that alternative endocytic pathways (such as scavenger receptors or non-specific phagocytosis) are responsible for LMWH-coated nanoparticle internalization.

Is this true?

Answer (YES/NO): NO